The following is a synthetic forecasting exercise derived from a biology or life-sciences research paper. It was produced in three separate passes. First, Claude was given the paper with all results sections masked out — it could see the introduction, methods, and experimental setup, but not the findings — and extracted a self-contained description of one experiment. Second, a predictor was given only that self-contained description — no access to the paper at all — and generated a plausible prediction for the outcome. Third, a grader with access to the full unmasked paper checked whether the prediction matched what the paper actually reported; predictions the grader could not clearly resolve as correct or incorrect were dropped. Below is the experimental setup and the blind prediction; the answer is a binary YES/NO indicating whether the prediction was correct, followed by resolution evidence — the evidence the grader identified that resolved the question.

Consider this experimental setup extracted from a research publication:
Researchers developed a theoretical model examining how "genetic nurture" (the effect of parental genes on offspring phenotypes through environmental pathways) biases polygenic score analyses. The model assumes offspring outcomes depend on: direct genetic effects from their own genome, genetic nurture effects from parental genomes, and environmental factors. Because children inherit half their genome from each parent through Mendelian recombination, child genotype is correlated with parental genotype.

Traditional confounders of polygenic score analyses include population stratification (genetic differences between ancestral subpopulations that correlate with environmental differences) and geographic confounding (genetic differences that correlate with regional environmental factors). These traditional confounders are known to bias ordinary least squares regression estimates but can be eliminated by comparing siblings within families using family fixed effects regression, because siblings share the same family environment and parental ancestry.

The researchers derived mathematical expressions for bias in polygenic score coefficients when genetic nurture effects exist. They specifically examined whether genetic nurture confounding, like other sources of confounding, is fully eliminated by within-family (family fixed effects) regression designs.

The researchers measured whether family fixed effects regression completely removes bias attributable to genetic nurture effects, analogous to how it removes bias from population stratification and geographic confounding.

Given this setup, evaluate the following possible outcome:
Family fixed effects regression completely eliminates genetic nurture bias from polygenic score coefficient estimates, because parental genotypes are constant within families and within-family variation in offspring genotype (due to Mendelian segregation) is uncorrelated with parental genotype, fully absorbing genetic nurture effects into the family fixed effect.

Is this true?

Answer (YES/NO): NO